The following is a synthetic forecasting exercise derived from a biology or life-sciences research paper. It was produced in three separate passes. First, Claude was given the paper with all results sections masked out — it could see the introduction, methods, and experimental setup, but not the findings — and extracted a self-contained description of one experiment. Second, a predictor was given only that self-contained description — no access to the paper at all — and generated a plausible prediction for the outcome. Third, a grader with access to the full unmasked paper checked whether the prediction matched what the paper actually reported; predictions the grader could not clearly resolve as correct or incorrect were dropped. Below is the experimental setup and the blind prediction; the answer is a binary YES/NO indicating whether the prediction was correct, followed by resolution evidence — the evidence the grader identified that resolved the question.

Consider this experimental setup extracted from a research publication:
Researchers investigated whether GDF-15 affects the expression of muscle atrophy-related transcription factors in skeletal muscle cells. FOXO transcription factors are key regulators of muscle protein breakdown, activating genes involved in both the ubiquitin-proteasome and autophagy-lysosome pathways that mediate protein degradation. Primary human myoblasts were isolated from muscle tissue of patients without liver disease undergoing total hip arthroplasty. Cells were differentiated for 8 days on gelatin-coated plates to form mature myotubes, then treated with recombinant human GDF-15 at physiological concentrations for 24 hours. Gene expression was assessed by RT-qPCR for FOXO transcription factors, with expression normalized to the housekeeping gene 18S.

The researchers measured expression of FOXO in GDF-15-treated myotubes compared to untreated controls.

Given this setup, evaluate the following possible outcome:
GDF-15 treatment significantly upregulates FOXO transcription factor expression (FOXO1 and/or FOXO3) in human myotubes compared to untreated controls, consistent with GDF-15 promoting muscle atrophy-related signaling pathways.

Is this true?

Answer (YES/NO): NO